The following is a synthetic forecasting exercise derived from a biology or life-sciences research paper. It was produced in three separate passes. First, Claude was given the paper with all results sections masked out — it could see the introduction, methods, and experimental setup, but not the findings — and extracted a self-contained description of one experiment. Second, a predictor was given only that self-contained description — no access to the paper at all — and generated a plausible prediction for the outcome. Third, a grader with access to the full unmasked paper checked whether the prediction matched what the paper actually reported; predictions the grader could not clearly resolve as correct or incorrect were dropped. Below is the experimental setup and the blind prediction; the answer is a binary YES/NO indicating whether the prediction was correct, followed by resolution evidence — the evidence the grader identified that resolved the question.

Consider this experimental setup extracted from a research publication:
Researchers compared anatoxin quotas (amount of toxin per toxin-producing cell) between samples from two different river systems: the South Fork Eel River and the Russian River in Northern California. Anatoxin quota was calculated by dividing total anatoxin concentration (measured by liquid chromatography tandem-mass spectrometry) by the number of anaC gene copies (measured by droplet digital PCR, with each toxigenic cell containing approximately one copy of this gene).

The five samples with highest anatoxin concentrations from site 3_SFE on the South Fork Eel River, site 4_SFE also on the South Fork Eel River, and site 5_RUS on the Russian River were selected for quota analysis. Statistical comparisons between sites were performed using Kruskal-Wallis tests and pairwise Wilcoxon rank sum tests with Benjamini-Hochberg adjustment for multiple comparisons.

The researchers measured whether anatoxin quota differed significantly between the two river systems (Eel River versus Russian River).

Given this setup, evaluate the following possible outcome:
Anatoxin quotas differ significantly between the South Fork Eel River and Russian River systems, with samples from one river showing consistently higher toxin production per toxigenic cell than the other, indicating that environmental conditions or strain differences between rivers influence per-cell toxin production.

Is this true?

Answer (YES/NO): YES